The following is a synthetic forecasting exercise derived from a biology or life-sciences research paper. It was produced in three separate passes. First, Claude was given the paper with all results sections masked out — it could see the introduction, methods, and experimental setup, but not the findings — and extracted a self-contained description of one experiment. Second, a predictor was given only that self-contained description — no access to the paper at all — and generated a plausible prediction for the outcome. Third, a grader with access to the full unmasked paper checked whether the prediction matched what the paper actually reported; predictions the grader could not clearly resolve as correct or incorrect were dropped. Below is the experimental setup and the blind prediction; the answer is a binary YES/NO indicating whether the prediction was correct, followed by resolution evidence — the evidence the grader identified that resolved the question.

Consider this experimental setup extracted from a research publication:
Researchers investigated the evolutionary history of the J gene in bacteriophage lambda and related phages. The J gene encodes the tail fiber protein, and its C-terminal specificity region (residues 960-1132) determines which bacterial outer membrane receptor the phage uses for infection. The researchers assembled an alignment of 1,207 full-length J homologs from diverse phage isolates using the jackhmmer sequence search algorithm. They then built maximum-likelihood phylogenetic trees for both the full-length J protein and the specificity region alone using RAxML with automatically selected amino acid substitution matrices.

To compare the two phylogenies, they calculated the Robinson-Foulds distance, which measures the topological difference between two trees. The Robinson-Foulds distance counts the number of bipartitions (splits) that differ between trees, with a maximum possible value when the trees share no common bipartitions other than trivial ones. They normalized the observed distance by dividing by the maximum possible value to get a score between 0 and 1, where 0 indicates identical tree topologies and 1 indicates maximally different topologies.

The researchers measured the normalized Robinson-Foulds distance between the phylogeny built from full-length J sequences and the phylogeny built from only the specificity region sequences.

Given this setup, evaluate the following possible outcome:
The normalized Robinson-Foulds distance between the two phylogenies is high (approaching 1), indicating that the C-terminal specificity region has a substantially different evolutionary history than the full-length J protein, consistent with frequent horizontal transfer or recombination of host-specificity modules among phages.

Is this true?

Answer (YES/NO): YES